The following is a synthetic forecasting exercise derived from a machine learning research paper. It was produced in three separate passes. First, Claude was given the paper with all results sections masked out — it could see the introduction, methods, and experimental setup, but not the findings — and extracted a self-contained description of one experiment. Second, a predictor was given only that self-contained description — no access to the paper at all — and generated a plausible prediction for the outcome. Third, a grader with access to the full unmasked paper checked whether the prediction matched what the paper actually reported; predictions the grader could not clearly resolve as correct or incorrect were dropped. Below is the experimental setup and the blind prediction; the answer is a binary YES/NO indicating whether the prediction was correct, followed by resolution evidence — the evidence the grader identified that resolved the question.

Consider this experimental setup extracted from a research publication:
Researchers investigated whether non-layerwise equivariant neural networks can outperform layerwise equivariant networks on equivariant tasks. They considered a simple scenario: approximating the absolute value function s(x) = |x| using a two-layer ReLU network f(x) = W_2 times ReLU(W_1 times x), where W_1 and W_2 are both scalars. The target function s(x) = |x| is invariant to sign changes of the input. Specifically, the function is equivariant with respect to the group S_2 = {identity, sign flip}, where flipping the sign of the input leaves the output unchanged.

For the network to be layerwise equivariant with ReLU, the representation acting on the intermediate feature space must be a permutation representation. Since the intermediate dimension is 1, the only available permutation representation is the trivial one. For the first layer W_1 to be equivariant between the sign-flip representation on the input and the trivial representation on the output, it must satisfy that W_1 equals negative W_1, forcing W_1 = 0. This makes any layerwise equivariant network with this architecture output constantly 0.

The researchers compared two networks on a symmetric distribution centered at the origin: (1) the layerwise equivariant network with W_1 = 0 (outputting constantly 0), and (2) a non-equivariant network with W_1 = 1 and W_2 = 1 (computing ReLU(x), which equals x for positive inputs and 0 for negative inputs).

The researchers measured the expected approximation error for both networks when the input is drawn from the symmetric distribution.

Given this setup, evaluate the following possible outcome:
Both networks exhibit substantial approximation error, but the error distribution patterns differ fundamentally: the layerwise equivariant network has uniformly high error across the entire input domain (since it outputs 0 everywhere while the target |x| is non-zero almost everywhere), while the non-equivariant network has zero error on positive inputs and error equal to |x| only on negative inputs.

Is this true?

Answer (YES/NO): YES